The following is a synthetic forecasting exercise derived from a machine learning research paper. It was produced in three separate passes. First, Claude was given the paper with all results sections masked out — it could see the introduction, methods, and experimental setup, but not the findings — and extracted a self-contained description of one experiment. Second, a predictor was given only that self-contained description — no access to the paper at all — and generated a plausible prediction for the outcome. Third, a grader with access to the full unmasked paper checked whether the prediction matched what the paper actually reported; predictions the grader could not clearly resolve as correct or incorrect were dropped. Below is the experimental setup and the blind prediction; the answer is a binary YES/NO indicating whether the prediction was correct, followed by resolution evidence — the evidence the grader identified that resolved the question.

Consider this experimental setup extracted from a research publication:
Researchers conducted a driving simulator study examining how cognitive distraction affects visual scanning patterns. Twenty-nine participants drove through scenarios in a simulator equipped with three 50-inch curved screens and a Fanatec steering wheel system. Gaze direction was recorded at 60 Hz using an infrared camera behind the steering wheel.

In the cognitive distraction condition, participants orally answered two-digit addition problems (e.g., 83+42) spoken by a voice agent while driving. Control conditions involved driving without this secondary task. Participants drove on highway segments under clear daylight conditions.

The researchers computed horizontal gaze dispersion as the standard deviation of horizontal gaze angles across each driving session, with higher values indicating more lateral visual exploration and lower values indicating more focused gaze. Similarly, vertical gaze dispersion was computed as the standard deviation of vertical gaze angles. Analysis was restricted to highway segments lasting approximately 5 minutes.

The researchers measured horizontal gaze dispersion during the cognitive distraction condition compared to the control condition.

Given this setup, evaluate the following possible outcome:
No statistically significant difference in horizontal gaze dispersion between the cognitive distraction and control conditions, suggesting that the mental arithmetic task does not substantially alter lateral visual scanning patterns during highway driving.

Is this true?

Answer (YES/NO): YES